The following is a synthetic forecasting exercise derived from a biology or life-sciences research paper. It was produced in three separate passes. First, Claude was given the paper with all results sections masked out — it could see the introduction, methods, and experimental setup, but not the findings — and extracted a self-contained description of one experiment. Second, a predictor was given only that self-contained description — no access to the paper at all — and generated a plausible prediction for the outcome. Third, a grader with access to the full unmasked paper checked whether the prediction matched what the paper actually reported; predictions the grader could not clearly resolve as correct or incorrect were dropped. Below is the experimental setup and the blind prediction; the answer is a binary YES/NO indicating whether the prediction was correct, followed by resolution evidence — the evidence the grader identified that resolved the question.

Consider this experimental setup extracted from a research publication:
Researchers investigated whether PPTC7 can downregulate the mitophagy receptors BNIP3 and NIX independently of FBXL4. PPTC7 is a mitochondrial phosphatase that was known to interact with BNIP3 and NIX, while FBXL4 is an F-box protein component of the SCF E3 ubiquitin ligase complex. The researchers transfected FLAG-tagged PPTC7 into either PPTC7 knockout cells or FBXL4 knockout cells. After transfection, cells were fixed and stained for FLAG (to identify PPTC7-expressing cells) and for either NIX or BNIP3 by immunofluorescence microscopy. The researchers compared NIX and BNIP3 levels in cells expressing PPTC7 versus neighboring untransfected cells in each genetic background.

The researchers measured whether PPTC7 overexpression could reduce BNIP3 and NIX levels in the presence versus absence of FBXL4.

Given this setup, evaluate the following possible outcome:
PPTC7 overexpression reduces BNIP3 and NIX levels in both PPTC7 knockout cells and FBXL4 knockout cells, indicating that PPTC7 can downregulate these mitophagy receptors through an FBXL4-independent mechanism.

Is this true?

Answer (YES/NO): NO